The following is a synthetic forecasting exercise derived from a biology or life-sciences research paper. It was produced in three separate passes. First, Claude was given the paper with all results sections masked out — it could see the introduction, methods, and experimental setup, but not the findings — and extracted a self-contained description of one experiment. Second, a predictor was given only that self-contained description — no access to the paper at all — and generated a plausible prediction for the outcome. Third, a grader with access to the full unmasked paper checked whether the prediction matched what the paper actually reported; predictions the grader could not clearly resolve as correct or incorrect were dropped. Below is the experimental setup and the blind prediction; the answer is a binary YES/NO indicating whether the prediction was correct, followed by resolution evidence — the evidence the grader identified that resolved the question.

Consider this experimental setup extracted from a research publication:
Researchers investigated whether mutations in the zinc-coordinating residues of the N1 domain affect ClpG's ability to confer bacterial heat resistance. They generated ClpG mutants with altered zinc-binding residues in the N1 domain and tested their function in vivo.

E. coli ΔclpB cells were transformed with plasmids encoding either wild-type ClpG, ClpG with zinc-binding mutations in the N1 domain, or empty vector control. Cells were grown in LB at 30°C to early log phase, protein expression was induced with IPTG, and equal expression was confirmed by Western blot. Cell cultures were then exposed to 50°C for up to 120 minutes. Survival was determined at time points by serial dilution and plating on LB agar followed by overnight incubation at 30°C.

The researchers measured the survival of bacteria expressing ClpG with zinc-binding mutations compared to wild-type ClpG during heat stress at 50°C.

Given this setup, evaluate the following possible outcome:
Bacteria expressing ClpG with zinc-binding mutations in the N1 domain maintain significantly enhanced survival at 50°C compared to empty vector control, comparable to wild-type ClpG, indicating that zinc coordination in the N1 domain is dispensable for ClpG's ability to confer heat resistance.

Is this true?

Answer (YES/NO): NO